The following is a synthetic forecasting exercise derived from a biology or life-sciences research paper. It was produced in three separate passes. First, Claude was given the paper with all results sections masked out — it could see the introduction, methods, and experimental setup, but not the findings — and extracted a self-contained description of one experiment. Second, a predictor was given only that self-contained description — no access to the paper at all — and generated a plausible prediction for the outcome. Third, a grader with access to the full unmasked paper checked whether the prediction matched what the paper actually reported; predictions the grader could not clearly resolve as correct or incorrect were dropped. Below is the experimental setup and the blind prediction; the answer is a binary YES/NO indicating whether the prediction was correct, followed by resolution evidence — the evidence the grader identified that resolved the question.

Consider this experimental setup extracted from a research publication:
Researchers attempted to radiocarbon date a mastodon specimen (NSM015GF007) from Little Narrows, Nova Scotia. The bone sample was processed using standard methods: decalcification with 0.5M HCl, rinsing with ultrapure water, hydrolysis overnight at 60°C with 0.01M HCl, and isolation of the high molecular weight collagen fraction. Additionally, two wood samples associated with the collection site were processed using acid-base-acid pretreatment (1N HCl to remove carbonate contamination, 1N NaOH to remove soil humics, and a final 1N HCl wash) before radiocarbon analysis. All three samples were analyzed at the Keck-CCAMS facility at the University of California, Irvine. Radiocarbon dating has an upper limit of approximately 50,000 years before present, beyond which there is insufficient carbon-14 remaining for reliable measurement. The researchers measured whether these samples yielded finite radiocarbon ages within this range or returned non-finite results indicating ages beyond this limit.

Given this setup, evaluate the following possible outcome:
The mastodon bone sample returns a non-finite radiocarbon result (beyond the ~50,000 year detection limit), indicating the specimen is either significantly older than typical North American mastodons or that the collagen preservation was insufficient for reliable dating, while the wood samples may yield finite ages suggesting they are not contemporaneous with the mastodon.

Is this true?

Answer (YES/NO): NO